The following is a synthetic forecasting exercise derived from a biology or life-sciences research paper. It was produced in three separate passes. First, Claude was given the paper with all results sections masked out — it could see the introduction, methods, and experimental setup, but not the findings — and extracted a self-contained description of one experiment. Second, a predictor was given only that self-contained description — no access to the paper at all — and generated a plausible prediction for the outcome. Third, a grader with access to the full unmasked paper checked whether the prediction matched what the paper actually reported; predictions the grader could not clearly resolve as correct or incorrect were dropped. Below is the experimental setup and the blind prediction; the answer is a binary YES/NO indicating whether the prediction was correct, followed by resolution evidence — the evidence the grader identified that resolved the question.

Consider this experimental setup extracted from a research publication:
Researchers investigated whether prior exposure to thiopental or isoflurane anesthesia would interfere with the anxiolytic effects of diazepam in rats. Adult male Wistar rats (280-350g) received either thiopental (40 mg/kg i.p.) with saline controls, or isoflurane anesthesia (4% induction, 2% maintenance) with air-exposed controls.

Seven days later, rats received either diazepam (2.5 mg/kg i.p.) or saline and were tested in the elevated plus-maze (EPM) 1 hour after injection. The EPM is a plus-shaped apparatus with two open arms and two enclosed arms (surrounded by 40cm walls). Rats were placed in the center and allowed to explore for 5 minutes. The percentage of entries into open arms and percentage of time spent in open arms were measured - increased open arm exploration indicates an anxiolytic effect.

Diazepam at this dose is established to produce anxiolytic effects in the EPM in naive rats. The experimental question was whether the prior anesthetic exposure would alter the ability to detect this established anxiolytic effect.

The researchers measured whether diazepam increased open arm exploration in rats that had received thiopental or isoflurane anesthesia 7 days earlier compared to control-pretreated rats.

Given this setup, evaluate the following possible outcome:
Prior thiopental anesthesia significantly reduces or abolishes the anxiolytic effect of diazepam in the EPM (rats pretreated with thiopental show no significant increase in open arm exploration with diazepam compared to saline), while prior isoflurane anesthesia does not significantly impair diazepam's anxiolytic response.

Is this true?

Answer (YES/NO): NO